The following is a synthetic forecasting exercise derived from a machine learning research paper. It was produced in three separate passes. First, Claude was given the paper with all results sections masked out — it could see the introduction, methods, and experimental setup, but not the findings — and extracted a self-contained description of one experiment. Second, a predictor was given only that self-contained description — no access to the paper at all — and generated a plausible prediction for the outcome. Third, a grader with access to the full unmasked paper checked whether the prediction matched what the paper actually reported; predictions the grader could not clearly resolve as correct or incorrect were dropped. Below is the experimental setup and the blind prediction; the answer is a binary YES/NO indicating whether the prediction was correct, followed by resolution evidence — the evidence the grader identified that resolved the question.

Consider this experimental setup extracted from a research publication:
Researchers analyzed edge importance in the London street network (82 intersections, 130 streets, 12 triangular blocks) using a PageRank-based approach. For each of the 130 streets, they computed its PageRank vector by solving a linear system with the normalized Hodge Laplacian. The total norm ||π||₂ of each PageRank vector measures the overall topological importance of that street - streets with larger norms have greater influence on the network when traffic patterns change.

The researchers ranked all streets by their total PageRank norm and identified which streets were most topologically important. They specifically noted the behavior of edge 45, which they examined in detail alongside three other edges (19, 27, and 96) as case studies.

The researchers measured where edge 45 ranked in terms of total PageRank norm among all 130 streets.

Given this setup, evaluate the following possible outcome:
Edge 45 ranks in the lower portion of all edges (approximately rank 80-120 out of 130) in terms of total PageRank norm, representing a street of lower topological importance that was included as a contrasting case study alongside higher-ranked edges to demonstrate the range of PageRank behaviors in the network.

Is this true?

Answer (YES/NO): NO